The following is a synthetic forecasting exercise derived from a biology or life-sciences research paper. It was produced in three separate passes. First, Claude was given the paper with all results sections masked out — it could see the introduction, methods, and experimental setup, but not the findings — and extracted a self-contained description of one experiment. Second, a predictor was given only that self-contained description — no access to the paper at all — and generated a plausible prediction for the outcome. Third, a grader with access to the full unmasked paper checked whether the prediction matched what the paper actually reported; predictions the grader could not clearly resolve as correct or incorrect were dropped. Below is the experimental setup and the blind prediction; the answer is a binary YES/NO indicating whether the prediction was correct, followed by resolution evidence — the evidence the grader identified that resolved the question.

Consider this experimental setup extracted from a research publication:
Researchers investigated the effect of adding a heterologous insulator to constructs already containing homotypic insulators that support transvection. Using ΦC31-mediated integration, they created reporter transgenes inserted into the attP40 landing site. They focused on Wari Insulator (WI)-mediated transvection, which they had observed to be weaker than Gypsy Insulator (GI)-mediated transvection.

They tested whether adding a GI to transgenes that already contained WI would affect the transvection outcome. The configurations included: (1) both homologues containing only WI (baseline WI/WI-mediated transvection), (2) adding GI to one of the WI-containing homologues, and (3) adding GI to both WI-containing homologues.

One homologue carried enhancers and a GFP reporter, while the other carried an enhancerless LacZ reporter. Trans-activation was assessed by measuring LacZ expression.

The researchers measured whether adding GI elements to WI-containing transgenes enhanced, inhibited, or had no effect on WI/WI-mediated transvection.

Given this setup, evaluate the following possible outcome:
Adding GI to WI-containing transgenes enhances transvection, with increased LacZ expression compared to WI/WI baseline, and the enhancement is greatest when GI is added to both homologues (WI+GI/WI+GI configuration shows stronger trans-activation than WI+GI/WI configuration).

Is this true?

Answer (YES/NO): NO